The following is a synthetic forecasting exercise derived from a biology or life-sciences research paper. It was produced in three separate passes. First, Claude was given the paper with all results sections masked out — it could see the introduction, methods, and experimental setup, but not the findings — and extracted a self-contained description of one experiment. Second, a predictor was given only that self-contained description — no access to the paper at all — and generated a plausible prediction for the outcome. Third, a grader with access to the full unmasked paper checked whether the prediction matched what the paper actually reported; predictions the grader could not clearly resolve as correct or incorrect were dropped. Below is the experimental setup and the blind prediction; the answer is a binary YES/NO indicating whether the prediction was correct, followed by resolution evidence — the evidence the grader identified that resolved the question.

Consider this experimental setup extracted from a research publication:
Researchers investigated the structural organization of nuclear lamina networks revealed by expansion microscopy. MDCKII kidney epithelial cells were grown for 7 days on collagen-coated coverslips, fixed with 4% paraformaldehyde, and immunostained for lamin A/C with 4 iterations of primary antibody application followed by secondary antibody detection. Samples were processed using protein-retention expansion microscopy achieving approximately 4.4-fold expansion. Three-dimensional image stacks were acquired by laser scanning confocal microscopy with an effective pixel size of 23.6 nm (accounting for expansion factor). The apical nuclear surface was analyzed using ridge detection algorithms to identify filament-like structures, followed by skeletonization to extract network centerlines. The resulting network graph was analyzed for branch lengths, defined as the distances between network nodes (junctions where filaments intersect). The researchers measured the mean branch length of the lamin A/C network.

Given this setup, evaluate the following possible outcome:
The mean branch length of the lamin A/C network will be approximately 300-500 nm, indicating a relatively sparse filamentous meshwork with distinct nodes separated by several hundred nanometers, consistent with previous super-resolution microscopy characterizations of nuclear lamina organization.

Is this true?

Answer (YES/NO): NO